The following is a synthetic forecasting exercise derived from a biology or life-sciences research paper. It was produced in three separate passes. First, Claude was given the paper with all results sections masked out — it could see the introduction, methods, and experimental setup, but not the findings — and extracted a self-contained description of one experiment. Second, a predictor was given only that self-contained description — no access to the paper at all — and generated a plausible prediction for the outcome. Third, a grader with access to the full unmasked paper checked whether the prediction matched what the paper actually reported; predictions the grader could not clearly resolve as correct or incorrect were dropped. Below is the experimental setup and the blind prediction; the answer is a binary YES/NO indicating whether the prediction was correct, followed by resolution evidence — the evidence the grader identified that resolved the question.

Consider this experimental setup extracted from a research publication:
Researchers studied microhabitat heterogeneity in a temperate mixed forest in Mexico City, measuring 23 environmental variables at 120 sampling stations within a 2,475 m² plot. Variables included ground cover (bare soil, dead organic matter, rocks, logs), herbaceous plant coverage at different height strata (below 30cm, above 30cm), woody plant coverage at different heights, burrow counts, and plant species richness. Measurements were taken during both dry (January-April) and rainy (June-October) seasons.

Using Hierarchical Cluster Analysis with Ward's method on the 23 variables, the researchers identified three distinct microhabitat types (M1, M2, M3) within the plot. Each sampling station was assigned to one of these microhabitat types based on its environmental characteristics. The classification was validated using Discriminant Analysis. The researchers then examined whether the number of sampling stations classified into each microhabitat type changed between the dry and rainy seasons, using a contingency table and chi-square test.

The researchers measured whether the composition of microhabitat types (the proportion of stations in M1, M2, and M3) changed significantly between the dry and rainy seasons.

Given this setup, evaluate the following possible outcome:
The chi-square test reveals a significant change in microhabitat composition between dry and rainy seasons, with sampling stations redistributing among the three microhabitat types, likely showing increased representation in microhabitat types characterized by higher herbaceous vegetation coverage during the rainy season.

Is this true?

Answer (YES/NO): YES